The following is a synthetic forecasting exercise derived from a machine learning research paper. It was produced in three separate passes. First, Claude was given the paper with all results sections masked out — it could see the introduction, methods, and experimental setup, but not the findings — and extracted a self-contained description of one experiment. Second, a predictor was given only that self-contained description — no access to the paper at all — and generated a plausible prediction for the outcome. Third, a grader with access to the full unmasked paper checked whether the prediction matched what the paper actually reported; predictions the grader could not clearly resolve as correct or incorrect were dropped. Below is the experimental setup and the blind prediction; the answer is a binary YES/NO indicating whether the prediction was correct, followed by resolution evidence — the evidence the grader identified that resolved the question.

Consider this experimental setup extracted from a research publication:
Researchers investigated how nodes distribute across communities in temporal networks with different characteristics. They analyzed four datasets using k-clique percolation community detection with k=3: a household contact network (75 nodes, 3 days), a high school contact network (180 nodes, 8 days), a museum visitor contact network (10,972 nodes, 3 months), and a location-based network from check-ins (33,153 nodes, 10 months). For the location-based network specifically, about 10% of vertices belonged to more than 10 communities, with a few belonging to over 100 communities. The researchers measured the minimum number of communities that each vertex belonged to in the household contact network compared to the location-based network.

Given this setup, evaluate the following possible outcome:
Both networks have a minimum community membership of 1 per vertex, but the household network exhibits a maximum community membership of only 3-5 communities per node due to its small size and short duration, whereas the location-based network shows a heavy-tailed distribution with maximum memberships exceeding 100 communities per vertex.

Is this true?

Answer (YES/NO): NO